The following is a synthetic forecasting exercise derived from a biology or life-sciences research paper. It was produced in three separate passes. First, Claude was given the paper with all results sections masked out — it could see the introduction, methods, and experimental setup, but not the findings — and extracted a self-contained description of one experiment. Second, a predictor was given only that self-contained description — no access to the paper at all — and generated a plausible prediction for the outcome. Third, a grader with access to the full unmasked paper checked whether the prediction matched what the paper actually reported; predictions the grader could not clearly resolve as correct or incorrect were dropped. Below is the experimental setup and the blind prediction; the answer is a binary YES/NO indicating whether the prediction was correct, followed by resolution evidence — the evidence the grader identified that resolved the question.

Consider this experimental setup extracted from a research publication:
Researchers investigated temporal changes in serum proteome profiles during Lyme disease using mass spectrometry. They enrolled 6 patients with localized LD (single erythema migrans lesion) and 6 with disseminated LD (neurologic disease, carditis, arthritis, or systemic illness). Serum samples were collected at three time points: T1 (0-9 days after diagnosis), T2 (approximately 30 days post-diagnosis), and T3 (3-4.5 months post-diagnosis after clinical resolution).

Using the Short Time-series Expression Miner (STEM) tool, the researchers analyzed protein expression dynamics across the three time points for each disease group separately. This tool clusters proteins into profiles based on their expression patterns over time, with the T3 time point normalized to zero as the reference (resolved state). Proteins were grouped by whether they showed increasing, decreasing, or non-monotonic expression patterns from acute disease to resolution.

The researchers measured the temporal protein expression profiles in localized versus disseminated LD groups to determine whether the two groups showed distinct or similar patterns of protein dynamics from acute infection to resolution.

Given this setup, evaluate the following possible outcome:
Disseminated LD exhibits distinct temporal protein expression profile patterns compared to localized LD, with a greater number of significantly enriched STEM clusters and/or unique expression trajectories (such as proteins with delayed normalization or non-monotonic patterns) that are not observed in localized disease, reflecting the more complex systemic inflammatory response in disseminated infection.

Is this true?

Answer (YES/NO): YES